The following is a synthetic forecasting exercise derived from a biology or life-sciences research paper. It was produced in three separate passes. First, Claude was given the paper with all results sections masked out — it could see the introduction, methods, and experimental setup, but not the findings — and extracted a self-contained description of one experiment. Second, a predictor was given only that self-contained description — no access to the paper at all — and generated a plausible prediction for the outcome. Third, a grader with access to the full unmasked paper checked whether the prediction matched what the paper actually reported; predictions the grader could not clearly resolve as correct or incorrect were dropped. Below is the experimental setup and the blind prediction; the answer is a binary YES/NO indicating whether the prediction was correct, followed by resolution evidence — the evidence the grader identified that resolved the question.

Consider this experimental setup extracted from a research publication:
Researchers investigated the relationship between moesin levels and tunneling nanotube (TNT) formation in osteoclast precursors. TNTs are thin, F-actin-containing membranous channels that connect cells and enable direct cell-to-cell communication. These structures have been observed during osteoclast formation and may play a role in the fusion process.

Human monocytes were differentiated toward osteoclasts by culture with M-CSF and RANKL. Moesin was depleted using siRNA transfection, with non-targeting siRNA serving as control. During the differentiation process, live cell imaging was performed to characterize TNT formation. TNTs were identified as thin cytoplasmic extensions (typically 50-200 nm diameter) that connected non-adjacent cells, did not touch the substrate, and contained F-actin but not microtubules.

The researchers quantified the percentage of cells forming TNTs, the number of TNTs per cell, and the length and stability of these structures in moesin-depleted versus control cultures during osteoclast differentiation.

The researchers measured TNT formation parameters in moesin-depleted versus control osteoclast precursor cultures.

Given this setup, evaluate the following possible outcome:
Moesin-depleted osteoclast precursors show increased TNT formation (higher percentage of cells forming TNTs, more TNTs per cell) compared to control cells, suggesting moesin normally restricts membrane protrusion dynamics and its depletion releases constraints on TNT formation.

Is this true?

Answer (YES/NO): YES